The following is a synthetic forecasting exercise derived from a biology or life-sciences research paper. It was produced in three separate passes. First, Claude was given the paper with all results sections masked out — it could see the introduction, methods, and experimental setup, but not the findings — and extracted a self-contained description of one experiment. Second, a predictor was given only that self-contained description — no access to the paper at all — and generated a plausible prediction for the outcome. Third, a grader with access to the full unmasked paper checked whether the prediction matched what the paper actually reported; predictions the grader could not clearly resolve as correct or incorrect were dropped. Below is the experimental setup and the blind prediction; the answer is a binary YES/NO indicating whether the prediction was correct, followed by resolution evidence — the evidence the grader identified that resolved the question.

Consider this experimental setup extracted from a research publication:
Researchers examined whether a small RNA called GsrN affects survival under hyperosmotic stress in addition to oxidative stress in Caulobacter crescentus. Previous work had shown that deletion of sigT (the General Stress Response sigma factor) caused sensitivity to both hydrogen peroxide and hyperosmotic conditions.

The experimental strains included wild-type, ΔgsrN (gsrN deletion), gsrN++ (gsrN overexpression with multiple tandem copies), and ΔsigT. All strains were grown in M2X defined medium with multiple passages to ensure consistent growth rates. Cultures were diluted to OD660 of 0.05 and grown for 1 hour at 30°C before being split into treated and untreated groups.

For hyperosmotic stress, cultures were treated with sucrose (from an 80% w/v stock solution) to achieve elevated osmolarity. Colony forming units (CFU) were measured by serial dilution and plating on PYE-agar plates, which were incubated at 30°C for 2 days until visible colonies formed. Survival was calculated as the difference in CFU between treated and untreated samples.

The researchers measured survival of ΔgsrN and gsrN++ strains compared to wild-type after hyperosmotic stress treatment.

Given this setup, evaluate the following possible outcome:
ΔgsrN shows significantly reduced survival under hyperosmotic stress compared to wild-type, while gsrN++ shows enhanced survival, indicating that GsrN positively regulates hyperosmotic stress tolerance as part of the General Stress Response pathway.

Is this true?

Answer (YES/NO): YES